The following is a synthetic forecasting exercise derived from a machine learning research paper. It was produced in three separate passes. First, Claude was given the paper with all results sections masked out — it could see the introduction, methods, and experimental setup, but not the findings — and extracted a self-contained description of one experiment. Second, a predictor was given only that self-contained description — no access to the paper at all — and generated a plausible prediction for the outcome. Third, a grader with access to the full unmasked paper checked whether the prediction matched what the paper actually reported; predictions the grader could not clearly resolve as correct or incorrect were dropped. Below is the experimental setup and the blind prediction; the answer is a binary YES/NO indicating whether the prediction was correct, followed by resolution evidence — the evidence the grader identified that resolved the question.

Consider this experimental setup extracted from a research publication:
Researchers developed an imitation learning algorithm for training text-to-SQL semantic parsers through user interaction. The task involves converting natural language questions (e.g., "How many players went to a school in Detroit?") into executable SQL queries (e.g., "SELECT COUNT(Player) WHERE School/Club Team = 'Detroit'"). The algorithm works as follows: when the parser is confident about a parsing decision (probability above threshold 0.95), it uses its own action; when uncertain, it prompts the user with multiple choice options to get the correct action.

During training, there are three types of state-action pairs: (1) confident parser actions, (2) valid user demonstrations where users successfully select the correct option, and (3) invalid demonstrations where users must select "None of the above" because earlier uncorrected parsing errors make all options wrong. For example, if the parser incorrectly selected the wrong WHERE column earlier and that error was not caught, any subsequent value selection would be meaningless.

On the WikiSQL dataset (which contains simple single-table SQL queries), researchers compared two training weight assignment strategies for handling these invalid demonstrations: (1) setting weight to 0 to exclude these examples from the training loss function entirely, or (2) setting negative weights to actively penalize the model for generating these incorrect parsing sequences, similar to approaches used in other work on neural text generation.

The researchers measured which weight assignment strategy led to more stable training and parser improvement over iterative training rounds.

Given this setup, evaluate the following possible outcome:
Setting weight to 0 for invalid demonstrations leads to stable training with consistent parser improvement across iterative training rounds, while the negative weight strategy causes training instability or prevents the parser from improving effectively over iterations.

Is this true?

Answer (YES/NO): YES